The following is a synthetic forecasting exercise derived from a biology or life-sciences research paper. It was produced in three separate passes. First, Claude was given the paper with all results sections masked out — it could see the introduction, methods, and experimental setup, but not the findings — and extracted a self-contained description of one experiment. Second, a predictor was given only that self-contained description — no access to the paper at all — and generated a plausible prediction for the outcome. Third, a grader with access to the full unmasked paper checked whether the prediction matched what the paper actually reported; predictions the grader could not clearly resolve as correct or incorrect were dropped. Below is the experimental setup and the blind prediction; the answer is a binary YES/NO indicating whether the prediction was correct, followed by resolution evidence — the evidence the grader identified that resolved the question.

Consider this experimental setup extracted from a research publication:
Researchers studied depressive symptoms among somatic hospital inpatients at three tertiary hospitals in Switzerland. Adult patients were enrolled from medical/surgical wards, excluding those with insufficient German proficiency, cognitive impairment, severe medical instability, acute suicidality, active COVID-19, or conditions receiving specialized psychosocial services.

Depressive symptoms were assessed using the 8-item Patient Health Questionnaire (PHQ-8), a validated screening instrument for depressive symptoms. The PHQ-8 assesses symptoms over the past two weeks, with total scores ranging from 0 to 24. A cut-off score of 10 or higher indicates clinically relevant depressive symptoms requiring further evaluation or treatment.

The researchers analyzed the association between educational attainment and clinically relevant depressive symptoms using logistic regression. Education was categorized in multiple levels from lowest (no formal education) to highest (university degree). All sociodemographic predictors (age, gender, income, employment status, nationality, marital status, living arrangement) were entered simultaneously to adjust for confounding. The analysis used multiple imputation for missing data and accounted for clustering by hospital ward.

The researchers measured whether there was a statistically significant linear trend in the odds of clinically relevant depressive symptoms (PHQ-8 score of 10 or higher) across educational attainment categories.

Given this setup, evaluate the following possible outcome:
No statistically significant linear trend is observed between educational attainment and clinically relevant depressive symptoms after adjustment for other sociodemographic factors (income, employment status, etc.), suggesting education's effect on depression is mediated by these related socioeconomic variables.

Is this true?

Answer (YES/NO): NO